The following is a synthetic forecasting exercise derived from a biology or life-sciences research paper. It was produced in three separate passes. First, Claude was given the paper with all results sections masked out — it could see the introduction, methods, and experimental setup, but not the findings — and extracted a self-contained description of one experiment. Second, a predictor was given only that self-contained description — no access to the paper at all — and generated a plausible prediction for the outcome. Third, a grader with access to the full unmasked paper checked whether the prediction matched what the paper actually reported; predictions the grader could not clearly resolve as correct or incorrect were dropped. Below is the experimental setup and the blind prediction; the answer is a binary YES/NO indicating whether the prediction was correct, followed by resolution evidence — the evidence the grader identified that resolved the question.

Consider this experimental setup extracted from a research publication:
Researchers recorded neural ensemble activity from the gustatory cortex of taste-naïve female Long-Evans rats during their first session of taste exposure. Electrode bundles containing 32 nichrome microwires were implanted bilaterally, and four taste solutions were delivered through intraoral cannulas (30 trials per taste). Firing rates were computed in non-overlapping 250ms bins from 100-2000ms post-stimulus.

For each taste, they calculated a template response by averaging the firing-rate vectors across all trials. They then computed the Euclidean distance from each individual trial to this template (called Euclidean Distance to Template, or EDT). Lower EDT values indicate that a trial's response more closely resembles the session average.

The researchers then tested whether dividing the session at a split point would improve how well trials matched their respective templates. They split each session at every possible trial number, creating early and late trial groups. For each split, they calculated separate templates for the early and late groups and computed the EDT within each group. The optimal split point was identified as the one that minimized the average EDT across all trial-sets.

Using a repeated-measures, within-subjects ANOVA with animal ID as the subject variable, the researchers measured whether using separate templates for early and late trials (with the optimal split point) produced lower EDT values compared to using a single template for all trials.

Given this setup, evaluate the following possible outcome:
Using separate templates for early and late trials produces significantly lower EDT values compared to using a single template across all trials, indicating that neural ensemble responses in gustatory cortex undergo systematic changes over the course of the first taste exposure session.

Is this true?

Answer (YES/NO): YES